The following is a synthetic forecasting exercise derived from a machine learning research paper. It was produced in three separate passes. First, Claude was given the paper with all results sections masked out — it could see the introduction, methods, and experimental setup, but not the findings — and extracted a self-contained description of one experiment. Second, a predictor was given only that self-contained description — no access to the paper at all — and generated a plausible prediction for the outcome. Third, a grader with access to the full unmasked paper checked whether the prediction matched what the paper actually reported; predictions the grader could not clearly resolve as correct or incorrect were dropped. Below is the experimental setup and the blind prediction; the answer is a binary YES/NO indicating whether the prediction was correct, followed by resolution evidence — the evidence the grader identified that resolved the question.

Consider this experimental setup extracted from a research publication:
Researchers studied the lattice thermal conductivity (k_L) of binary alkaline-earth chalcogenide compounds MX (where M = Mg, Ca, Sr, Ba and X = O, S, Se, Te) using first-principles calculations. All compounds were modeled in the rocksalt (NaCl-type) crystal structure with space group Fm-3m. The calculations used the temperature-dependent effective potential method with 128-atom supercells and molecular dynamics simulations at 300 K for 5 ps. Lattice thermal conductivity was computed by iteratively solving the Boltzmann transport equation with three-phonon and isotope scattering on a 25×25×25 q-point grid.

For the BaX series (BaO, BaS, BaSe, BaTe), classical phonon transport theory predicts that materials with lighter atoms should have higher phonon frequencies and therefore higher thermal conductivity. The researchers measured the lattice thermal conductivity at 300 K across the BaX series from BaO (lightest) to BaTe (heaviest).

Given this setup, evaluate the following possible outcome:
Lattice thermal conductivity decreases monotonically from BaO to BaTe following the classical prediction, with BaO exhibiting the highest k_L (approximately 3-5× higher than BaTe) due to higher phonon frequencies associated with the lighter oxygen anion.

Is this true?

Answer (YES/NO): NO